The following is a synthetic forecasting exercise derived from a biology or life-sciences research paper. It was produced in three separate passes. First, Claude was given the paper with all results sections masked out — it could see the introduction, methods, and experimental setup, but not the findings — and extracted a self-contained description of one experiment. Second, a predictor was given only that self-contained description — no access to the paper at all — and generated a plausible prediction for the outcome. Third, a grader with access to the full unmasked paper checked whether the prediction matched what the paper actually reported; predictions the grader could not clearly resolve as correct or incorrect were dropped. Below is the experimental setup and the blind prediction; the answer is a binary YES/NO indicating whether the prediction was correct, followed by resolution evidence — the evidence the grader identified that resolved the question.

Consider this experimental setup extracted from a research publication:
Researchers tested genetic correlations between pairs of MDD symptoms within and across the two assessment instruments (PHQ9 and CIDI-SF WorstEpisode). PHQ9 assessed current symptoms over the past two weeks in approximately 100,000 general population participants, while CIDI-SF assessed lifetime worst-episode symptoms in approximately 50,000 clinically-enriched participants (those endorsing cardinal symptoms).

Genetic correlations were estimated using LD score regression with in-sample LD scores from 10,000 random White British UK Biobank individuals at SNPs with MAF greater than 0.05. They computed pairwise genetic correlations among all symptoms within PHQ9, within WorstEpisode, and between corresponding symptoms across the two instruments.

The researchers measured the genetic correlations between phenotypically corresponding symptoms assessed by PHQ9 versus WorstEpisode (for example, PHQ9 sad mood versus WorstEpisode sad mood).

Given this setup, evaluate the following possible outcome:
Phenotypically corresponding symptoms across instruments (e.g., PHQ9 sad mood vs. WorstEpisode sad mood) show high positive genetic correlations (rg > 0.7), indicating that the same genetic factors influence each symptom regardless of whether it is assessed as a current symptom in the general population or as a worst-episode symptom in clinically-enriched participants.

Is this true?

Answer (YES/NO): NO